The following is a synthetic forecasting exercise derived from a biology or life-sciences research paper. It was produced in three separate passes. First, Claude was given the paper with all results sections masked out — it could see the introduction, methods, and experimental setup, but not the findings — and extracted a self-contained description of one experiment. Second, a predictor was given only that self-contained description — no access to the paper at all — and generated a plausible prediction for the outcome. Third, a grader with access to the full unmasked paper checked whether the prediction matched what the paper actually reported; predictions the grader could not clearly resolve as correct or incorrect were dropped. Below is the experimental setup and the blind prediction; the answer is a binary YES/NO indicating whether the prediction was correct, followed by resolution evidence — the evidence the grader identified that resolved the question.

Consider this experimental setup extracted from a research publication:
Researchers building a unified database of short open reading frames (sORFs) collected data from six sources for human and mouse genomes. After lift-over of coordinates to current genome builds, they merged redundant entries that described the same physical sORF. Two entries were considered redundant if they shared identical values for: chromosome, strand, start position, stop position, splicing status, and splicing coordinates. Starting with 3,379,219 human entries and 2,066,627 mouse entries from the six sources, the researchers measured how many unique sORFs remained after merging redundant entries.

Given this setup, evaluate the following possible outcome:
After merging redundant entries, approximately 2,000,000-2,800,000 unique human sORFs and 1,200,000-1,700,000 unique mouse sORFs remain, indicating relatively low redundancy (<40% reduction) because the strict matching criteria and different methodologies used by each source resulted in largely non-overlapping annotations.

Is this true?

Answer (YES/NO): NO